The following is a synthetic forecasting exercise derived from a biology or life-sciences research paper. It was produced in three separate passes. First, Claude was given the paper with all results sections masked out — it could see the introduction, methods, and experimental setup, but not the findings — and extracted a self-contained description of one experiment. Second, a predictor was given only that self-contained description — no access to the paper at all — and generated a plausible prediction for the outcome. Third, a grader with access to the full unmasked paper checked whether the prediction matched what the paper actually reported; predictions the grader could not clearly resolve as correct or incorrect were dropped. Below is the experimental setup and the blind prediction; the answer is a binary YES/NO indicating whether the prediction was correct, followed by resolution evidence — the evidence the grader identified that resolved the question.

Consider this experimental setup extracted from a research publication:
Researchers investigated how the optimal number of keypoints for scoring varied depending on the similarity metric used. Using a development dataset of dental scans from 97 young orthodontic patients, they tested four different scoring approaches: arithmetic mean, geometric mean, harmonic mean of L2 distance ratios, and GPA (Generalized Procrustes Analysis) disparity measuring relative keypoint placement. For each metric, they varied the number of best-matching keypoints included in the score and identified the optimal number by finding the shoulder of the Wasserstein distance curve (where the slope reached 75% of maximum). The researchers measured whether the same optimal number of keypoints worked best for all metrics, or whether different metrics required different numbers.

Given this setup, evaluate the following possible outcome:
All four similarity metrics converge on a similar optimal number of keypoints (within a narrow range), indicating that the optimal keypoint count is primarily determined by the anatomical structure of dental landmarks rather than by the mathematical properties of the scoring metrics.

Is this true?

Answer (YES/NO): NO